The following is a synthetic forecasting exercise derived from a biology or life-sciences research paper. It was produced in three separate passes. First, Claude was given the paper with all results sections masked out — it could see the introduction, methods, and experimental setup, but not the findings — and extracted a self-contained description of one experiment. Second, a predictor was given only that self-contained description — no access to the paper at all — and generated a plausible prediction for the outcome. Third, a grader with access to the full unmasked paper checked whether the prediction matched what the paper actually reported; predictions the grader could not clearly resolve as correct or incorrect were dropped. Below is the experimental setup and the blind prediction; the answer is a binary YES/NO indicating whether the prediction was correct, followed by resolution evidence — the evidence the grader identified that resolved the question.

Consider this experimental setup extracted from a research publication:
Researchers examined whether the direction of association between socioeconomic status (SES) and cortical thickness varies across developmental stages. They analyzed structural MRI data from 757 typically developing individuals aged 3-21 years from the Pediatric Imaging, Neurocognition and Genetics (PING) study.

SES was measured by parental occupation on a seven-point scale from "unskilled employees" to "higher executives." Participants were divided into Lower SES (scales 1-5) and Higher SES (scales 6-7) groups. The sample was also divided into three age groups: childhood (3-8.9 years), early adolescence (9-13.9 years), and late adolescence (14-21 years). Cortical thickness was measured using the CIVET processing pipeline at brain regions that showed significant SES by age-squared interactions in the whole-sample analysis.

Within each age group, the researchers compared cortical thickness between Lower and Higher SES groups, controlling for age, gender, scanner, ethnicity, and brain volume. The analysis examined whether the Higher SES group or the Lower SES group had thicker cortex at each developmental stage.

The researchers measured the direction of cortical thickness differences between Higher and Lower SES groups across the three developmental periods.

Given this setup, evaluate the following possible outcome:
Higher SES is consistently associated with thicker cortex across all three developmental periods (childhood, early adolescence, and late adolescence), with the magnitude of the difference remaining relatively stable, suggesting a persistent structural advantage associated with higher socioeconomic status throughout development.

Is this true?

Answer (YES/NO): NO